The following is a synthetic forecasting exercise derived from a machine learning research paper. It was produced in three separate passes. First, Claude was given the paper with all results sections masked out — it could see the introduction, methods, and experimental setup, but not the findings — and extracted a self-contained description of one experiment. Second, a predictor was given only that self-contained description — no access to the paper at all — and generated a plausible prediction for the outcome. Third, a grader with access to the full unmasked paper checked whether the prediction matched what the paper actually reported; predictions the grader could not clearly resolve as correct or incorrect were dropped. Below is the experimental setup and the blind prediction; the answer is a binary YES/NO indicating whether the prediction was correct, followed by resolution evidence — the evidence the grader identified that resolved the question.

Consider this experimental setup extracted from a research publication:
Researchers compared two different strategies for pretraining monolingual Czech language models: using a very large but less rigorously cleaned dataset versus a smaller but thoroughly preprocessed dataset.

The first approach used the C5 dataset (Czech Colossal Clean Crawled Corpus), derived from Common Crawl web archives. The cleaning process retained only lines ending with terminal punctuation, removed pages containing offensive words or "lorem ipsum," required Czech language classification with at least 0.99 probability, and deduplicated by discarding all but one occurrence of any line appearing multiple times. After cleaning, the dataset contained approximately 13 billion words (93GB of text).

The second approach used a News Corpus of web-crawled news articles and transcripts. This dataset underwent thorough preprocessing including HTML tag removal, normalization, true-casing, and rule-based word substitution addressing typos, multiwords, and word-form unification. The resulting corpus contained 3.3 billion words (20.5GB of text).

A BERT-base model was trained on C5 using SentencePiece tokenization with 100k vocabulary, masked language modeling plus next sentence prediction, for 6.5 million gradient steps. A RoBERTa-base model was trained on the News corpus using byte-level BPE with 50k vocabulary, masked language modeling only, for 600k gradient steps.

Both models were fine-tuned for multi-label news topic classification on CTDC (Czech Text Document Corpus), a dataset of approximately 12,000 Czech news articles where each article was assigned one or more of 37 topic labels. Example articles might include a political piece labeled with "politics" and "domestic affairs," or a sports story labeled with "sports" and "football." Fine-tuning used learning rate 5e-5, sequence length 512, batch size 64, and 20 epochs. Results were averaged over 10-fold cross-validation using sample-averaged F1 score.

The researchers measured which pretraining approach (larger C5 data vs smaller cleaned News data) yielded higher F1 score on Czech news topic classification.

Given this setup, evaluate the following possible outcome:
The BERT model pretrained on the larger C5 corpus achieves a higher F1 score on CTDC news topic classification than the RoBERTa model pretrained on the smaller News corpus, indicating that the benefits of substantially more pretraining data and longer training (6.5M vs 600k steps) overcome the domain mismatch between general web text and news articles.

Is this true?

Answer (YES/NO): YES